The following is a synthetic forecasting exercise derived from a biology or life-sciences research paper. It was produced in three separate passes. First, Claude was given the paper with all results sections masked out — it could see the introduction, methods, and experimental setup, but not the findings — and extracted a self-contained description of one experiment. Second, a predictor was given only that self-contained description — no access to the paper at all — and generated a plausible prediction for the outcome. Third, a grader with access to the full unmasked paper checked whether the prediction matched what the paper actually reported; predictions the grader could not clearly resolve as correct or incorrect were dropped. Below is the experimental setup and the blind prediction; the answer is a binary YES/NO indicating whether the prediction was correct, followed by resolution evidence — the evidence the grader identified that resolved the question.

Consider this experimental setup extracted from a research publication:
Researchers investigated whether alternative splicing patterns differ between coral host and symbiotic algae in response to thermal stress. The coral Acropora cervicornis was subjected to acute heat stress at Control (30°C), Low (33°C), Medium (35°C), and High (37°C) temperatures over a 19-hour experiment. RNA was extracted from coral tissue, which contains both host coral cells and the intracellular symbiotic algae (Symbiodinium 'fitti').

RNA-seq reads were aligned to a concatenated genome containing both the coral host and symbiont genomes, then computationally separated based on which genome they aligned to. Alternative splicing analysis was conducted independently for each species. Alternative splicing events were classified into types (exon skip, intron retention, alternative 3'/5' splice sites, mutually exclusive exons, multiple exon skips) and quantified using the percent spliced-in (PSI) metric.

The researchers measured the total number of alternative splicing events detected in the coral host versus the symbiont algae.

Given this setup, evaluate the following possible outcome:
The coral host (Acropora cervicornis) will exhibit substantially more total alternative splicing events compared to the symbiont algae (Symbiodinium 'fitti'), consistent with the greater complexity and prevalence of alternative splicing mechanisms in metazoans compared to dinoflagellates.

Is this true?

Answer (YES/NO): YES